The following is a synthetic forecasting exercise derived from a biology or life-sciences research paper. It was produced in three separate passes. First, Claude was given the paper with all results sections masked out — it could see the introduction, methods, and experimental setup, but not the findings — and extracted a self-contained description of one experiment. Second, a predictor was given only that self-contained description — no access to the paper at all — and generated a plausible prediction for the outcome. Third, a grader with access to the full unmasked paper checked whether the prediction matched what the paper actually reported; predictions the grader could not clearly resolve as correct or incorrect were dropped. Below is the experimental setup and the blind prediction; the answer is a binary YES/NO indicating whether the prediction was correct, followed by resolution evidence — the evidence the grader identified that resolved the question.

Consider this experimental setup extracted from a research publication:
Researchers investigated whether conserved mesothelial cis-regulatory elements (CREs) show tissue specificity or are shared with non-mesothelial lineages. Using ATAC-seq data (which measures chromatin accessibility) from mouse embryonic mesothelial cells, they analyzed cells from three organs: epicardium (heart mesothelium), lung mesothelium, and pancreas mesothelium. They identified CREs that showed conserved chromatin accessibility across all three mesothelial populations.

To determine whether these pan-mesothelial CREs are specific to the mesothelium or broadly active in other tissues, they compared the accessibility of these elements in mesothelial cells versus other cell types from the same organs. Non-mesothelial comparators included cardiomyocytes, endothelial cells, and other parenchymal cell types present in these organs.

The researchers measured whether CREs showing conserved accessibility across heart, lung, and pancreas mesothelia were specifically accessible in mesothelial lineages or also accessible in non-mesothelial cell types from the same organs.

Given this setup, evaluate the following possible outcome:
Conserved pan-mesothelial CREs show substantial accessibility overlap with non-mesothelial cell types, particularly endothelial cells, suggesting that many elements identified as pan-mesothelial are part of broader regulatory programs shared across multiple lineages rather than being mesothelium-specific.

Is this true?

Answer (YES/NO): NO